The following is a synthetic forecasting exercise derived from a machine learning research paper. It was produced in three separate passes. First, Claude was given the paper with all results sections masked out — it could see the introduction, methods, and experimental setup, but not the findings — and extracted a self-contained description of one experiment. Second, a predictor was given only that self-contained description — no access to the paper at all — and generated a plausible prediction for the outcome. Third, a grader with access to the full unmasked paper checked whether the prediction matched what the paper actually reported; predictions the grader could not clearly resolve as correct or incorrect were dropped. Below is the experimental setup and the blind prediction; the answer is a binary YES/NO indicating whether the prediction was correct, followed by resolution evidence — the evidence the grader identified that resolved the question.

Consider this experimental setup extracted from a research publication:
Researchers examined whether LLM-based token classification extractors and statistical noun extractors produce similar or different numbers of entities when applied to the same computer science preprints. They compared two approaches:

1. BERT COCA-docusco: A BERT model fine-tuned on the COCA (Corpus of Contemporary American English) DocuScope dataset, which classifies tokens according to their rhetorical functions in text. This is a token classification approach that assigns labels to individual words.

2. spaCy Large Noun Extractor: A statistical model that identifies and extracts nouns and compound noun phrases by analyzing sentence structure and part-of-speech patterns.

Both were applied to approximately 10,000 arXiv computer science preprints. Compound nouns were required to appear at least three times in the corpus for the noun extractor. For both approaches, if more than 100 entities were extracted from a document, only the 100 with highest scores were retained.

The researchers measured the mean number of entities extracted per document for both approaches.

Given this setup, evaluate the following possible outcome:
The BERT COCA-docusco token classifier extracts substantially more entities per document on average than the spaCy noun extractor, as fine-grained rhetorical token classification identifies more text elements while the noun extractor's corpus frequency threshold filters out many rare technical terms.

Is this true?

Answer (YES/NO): NO